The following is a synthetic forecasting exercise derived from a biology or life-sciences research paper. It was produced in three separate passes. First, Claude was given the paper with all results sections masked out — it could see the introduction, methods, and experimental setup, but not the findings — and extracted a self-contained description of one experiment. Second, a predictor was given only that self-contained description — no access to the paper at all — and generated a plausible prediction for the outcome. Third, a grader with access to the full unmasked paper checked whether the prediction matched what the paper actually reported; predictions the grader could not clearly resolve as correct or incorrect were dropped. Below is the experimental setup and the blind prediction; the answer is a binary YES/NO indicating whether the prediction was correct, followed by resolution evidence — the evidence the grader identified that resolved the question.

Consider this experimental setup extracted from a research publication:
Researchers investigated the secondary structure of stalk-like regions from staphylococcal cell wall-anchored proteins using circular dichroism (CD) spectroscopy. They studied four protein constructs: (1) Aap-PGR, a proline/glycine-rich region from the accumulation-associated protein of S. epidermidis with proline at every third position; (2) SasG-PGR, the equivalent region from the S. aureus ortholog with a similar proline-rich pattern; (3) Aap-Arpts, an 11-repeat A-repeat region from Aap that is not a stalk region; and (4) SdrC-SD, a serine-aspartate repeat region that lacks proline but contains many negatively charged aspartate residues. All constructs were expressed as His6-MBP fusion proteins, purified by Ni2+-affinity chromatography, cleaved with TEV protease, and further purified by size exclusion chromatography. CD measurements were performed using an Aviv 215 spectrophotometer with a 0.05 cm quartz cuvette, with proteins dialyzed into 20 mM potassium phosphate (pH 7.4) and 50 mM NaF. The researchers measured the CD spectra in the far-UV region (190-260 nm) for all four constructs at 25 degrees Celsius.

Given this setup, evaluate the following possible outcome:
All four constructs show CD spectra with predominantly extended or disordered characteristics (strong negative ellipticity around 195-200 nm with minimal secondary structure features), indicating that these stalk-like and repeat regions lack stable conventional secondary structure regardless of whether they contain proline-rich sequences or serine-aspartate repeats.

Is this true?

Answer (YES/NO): YES